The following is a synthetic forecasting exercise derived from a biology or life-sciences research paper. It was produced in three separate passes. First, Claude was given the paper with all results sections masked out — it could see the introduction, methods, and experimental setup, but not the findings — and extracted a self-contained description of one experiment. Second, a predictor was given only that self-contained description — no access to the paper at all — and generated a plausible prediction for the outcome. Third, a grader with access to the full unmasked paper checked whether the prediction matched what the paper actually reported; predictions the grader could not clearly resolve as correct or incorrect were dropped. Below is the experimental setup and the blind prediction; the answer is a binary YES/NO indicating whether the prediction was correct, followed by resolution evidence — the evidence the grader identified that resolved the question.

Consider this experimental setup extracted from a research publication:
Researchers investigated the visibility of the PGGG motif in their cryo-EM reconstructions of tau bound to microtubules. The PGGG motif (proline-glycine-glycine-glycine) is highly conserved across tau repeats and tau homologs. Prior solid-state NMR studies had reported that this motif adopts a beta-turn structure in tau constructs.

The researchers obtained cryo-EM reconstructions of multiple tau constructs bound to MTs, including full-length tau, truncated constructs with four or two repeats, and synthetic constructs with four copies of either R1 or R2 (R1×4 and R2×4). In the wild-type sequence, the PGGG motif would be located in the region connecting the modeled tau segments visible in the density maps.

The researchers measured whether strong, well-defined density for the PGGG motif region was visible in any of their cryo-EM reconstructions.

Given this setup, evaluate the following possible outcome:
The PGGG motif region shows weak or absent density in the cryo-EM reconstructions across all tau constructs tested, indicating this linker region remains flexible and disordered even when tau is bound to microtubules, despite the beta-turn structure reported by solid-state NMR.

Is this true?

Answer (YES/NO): YES